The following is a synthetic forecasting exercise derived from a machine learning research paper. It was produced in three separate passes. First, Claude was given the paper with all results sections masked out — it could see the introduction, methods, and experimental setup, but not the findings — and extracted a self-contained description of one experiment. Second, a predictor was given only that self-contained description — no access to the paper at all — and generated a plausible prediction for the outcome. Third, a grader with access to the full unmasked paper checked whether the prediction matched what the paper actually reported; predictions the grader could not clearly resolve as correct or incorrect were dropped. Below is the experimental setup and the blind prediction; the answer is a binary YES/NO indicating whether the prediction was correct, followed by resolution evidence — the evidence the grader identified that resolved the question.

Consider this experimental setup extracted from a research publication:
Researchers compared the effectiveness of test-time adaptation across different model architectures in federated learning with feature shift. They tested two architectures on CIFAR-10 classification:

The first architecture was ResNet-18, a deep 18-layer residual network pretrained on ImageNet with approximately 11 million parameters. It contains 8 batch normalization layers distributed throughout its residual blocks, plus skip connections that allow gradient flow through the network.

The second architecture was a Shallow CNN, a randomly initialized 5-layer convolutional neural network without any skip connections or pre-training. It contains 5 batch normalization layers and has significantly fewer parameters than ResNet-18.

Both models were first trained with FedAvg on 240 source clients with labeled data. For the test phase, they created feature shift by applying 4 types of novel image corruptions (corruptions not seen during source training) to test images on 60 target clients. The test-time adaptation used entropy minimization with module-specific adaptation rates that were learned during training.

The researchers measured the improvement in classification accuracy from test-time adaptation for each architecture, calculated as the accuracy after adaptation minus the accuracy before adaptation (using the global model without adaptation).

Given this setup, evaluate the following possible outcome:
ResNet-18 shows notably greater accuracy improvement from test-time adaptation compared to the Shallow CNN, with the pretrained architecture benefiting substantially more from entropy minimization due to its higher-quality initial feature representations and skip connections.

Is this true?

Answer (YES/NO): NO